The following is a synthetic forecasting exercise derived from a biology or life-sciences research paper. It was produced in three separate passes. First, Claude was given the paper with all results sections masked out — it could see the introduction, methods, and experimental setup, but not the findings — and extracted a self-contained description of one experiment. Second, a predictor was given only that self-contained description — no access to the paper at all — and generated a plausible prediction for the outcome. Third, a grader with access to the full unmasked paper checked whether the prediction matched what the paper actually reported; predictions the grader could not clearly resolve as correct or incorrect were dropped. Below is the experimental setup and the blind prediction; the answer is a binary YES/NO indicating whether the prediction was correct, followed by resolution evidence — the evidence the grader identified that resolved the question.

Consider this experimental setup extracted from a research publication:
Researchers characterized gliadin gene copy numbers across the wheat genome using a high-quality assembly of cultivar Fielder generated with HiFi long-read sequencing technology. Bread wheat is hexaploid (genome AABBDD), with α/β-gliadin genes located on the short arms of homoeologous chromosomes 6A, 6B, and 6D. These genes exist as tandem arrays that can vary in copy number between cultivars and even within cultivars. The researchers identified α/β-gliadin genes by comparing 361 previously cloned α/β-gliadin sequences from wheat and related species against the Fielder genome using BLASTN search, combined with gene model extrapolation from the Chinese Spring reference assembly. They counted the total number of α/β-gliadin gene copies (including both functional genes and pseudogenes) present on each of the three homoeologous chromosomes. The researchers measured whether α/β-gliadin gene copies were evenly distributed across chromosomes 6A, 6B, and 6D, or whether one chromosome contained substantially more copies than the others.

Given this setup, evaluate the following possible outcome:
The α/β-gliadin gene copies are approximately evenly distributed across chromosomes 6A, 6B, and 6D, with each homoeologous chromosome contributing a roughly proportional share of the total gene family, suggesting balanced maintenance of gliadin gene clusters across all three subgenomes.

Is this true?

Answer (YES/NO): NO